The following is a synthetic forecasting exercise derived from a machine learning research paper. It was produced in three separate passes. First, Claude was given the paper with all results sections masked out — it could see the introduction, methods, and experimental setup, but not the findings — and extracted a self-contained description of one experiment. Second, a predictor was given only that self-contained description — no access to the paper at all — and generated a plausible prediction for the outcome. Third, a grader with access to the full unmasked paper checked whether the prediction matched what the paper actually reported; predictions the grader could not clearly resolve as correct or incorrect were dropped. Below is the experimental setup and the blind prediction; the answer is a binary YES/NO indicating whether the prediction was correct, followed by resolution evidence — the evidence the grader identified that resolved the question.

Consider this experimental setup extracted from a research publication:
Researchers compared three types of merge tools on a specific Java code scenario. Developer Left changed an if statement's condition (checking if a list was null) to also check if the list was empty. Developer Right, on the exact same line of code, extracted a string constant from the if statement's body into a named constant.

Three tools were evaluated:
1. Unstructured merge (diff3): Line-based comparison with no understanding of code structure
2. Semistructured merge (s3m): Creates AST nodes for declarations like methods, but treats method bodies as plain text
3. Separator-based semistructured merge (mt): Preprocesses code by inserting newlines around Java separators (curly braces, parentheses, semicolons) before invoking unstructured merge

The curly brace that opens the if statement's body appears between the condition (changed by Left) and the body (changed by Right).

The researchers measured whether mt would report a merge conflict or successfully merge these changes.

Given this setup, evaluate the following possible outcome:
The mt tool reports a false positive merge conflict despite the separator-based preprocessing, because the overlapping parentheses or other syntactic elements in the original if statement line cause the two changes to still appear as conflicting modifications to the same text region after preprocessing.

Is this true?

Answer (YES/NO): NO